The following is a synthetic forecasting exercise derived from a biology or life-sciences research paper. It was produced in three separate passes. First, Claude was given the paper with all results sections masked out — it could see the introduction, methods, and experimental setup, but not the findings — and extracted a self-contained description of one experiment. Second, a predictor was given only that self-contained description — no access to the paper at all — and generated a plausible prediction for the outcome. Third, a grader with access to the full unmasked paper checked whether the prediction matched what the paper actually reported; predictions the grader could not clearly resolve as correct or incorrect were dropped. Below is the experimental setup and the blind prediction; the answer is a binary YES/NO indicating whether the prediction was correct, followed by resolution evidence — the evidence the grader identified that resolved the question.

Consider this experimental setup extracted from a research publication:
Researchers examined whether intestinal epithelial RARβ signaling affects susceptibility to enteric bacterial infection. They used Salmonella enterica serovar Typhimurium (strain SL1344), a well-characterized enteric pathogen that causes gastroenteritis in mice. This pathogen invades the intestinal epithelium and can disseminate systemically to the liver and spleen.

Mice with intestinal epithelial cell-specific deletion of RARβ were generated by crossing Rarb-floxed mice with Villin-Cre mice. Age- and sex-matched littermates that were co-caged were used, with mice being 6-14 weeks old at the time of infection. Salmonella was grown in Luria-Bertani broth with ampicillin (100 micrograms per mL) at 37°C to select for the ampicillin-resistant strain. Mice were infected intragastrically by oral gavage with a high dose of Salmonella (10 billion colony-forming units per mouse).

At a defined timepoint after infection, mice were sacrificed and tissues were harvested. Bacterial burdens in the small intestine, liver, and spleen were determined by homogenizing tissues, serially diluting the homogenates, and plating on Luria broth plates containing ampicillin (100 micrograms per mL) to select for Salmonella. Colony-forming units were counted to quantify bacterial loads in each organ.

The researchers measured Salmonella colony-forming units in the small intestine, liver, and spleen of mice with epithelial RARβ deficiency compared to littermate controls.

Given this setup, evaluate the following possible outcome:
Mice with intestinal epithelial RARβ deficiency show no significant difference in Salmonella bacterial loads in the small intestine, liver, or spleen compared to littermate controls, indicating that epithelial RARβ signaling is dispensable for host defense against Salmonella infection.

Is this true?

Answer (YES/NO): NO